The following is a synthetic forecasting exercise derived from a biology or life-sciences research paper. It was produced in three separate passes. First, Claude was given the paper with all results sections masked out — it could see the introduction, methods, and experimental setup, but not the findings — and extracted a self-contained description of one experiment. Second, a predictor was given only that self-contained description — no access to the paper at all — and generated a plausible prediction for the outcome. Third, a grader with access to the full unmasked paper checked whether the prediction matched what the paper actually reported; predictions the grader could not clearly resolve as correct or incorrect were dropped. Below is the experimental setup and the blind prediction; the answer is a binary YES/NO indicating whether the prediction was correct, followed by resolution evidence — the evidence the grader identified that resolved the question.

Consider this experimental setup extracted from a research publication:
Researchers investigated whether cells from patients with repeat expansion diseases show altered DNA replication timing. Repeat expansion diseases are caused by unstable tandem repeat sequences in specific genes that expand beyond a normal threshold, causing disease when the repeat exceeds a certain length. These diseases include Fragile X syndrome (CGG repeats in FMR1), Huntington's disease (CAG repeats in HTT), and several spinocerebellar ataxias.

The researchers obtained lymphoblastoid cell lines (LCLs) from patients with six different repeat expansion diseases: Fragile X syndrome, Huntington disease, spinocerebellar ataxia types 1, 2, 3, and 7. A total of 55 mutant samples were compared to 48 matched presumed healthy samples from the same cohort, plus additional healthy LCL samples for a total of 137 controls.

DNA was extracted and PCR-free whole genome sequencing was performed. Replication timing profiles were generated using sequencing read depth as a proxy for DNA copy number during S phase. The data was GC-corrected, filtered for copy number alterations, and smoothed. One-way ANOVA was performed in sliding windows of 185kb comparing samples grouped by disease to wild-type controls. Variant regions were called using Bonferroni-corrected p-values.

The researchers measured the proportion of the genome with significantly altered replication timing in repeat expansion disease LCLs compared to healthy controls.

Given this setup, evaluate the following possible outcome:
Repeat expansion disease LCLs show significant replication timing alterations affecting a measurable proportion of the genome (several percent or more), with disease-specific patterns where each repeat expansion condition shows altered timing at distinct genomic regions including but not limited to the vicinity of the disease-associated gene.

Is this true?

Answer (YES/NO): NO